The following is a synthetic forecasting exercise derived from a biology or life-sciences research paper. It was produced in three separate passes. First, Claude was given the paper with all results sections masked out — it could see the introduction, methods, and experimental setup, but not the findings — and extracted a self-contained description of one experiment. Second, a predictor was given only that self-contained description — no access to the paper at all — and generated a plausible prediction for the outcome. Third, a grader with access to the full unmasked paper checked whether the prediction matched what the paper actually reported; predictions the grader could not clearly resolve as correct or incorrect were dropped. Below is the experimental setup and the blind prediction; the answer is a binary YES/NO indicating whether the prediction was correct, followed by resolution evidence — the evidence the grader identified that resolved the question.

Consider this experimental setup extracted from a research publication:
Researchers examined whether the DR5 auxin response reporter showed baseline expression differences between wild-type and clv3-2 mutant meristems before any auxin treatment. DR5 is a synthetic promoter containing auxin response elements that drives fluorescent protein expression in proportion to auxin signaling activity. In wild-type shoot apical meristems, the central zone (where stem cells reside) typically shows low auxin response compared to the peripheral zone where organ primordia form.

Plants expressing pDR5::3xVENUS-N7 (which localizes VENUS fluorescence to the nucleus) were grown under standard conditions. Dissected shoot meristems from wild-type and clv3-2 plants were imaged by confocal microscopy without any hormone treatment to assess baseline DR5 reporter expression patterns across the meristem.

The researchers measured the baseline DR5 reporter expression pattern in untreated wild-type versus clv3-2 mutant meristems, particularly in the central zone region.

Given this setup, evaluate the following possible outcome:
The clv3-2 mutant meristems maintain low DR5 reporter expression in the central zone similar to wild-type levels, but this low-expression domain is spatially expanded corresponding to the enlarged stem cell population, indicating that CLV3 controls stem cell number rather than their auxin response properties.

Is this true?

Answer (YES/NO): NO